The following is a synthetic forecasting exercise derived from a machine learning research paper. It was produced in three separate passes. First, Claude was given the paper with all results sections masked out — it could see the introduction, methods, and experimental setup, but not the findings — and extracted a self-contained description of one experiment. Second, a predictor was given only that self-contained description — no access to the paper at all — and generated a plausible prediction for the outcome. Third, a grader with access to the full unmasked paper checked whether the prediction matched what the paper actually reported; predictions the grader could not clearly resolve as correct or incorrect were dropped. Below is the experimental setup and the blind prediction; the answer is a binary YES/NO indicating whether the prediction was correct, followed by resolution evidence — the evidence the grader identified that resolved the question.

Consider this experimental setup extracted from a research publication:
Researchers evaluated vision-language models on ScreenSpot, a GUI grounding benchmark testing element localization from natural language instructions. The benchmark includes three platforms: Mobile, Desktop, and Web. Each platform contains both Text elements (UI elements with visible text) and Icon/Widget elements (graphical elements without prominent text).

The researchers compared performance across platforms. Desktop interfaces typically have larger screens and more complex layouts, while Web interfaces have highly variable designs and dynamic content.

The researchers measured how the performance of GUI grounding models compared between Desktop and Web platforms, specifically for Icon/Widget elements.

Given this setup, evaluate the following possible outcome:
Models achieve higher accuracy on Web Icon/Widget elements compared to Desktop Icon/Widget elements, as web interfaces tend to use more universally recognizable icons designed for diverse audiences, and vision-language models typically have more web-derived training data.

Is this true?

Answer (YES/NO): NO